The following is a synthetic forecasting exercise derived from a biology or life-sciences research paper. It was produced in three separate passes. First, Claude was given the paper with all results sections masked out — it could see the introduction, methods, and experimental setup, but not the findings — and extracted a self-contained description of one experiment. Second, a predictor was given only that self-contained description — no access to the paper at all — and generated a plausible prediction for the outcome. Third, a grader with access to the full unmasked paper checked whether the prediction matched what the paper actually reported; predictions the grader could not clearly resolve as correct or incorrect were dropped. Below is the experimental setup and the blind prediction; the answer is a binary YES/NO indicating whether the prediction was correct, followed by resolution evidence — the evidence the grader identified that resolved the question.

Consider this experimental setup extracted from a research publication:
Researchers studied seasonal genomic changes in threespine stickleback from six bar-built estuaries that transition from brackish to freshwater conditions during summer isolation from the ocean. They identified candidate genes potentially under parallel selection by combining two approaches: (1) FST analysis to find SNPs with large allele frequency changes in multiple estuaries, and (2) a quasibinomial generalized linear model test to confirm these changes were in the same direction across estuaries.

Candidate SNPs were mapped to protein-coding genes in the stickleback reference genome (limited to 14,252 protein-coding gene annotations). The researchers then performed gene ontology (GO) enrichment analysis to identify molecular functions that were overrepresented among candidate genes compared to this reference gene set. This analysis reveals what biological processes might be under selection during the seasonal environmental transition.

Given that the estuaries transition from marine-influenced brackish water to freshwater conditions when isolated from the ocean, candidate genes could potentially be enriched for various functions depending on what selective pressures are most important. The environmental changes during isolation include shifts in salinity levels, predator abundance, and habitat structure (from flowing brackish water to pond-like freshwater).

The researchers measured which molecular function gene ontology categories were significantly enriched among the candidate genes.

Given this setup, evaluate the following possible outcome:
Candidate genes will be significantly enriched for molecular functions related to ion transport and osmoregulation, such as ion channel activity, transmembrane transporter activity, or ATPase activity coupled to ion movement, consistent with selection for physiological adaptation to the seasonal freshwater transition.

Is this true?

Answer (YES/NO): YES